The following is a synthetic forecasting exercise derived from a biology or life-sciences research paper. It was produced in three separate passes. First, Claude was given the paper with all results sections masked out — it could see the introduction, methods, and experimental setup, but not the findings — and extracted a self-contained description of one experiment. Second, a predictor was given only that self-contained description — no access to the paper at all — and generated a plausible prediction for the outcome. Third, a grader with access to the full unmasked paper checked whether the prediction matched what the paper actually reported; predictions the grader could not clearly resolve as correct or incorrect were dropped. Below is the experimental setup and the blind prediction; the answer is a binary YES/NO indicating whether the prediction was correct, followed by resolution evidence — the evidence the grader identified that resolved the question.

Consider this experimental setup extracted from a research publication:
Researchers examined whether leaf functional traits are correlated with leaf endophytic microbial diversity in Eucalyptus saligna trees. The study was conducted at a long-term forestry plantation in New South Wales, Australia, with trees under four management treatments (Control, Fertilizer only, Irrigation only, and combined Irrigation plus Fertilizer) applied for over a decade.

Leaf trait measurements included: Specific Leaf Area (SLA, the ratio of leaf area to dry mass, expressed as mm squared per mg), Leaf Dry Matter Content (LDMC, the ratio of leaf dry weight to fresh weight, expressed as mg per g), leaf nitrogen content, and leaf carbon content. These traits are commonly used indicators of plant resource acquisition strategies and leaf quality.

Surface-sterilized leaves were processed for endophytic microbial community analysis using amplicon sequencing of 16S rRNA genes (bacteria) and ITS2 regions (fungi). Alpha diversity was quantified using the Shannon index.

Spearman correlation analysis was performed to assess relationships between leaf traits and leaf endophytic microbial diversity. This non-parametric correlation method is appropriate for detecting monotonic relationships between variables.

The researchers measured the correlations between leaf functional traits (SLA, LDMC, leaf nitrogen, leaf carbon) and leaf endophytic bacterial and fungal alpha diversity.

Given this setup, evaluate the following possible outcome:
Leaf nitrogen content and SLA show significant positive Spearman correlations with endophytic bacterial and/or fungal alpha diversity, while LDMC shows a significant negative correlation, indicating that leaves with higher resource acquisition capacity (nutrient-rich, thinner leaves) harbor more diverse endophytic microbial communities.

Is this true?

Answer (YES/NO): NO